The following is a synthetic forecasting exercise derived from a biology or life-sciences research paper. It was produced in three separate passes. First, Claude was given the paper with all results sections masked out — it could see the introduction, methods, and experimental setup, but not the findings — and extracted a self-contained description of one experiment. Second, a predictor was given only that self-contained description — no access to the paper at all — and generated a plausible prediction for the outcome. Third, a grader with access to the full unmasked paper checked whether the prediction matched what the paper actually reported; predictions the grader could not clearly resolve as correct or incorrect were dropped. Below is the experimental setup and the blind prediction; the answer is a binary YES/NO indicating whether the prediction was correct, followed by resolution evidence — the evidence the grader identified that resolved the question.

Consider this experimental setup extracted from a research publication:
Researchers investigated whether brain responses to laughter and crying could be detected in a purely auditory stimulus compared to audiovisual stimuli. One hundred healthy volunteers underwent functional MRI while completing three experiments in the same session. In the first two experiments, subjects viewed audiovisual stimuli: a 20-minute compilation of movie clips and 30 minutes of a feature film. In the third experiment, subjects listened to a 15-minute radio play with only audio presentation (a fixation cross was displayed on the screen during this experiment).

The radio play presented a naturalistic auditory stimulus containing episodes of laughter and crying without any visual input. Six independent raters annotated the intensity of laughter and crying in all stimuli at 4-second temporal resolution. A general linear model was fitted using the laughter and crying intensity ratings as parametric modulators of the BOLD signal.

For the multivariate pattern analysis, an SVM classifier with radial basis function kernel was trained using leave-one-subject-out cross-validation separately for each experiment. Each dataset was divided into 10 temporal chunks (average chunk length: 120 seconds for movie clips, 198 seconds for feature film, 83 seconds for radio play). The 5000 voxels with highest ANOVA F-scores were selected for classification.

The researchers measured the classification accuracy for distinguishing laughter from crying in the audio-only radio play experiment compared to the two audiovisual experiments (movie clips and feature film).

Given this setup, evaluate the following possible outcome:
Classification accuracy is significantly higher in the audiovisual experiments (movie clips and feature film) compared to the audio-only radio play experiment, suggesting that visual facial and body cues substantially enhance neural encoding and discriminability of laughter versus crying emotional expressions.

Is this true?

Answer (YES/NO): YES